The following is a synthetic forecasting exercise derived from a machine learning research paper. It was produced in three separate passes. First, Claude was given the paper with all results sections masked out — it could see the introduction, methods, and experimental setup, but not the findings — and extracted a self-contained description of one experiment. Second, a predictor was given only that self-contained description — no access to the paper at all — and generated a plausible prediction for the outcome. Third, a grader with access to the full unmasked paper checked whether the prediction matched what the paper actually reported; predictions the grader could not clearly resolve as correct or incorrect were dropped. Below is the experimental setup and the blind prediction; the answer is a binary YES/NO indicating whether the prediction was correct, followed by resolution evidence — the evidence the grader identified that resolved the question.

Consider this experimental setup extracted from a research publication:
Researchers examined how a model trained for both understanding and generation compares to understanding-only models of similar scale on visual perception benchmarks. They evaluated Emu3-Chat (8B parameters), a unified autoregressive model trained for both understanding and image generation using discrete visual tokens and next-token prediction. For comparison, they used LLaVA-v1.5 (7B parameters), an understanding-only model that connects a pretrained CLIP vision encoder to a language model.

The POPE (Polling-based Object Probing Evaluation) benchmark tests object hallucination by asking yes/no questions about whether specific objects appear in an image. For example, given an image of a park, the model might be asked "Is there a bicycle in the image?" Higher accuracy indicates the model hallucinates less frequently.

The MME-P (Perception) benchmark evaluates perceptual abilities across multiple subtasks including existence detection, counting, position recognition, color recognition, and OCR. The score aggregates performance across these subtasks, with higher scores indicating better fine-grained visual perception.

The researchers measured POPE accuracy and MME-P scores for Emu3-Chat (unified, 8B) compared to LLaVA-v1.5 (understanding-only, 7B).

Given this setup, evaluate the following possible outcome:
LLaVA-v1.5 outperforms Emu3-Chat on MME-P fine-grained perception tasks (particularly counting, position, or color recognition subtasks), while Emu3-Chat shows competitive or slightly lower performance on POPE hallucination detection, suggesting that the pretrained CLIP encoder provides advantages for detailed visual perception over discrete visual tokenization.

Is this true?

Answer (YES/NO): YES